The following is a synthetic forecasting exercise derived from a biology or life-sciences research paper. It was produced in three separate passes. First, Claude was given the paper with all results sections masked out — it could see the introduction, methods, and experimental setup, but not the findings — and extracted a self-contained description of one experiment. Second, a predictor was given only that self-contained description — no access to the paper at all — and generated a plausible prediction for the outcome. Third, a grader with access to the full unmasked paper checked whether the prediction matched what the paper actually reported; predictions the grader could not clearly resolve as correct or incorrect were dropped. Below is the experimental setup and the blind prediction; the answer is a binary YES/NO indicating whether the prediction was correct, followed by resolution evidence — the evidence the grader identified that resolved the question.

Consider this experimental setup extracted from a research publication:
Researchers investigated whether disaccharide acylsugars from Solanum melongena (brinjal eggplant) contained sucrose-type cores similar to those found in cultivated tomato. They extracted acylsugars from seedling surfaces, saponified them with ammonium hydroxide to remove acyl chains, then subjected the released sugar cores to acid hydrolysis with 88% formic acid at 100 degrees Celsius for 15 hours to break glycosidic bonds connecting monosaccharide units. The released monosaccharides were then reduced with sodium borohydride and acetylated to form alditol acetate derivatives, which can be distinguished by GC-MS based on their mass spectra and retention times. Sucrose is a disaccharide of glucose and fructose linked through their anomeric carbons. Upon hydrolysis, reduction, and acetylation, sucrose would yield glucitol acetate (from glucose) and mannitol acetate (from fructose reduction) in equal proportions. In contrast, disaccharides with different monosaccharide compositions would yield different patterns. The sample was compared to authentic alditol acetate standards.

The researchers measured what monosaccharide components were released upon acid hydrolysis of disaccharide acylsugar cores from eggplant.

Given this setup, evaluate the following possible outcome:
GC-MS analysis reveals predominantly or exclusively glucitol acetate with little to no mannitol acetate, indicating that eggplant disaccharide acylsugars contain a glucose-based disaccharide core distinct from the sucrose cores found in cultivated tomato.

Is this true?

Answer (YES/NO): NO